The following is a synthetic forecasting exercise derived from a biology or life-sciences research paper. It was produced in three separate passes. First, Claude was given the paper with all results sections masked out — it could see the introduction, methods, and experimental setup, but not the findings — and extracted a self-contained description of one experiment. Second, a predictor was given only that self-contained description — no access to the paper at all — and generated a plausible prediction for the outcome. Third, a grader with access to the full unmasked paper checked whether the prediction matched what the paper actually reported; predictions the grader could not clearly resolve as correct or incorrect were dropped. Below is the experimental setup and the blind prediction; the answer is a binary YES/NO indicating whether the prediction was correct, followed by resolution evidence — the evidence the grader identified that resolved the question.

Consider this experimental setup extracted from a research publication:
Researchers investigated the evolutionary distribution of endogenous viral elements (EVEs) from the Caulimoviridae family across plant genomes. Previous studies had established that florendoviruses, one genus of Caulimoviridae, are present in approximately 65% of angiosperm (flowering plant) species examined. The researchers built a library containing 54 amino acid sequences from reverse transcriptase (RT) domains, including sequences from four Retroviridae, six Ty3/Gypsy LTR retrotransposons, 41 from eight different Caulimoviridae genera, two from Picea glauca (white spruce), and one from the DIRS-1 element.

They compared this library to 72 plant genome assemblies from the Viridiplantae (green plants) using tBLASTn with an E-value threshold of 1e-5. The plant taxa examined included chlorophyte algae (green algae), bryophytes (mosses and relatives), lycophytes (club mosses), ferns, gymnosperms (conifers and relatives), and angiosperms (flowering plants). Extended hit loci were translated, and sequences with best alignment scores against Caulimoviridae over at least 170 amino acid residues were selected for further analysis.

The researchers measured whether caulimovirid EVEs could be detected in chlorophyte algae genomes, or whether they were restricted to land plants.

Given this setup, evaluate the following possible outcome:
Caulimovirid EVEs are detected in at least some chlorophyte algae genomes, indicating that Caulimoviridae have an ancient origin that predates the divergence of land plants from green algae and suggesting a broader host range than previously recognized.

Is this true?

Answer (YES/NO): NO